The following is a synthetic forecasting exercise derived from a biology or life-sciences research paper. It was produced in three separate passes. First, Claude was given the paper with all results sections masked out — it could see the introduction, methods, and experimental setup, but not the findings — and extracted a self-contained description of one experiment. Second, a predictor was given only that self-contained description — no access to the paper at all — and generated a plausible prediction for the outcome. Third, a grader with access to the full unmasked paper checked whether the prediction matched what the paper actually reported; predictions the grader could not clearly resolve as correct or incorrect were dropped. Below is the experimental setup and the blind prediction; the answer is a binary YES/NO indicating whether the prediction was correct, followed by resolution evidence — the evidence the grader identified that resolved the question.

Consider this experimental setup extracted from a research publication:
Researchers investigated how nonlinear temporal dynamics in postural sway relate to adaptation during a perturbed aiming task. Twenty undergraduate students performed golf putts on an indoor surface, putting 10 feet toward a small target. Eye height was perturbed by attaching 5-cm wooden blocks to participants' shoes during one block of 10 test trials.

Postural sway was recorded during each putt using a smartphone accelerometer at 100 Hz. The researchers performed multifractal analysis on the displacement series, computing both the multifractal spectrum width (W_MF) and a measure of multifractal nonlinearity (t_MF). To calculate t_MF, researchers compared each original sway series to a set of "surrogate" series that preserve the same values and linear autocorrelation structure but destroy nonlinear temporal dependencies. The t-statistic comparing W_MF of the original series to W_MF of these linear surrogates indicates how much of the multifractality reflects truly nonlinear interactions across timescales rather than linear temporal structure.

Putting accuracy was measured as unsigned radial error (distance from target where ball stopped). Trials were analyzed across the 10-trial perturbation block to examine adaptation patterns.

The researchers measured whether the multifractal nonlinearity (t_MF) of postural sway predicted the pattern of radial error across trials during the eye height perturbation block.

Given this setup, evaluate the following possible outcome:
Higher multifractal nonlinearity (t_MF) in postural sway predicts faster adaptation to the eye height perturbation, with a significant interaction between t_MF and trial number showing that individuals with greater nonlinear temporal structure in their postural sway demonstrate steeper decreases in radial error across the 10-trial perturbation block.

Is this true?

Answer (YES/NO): NO